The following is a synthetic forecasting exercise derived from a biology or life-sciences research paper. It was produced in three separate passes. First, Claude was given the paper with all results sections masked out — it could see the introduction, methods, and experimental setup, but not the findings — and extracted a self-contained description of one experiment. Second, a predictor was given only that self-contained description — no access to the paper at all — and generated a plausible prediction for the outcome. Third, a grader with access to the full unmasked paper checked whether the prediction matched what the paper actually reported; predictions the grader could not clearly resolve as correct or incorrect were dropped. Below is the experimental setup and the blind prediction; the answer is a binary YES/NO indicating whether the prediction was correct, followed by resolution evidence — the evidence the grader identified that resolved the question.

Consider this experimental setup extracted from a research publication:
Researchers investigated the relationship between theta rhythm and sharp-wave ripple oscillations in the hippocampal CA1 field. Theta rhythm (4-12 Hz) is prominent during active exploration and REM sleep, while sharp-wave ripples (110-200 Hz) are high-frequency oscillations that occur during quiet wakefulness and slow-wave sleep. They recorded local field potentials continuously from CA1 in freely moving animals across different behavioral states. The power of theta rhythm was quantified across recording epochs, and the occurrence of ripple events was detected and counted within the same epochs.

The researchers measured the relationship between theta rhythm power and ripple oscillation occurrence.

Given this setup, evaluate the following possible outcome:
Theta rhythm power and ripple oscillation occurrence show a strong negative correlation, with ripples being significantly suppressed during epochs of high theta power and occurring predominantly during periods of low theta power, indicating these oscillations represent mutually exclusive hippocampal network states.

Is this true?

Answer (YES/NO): YES